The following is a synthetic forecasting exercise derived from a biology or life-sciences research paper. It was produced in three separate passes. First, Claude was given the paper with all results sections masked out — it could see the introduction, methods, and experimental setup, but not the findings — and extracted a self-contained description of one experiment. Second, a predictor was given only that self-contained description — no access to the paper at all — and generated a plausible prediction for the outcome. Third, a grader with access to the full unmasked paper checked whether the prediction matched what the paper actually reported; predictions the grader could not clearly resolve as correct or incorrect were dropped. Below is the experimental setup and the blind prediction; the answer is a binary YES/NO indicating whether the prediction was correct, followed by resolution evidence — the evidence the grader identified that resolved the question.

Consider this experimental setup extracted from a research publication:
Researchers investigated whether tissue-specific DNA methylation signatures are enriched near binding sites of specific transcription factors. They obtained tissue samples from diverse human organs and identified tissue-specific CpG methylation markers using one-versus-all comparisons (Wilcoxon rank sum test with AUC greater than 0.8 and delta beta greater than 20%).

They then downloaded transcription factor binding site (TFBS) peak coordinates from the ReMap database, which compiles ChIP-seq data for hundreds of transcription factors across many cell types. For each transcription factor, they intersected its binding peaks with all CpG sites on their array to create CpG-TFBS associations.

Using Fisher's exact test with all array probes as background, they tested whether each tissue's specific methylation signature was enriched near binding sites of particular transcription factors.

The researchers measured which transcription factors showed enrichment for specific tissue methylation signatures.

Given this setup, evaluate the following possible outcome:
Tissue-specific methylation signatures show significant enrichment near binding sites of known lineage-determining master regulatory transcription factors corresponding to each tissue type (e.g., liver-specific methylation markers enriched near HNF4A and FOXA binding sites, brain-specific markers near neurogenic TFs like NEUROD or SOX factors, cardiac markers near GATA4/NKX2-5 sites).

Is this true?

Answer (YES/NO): YES